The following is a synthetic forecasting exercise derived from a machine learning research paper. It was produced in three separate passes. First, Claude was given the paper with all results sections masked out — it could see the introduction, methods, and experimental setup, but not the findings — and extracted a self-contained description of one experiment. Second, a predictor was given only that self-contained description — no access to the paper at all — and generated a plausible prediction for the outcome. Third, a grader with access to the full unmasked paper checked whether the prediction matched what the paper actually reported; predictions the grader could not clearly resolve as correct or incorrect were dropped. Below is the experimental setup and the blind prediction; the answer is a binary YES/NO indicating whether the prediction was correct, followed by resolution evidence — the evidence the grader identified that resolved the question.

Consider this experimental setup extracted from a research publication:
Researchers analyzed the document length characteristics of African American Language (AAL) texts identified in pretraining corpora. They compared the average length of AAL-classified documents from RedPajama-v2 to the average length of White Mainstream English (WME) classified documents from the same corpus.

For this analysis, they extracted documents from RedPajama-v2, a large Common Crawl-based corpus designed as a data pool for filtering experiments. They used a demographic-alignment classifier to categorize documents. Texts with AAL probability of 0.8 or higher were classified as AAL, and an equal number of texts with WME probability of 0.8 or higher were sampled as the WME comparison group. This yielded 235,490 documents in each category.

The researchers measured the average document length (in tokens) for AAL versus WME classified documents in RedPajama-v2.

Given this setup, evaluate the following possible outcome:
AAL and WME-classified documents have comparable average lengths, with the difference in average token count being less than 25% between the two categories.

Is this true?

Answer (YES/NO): NO